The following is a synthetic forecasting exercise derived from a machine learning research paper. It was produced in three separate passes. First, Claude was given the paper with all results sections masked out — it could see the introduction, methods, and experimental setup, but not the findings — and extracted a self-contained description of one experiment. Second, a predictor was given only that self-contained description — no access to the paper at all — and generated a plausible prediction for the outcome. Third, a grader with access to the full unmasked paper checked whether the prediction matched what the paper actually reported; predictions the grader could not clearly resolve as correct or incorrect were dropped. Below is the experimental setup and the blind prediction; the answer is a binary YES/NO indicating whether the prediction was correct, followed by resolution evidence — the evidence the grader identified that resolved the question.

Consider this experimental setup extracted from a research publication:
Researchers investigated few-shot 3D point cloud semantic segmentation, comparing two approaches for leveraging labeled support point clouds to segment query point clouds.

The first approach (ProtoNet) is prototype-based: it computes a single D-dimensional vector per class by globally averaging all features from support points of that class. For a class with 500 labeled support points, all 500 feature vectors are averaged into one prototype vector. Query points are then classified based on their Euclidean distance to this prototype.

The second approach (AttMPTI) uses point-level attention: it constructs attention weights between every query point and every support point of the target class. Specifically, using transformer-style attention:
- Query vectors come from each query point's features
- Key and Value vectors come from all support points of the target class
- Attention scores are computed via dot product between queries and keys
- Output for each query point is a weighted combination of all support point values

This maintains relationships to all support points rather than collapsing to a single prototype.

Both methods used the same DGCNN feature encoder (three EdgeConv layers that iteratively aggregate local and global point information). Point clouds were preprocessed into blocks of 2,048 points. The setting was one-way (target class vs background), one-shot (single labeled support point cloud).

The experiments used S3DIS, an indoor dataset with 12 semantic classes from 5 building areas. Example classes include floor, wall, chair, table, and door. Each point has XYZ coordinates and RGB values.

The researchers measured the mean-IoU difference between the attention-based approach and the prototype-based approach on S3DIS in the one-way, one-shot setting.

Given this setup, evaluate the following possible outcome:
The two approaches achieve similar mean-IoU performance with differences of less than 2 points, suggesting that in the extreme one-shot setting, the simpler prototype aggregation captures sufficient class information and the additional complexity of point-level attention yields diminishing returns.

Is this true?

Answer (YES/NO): NO